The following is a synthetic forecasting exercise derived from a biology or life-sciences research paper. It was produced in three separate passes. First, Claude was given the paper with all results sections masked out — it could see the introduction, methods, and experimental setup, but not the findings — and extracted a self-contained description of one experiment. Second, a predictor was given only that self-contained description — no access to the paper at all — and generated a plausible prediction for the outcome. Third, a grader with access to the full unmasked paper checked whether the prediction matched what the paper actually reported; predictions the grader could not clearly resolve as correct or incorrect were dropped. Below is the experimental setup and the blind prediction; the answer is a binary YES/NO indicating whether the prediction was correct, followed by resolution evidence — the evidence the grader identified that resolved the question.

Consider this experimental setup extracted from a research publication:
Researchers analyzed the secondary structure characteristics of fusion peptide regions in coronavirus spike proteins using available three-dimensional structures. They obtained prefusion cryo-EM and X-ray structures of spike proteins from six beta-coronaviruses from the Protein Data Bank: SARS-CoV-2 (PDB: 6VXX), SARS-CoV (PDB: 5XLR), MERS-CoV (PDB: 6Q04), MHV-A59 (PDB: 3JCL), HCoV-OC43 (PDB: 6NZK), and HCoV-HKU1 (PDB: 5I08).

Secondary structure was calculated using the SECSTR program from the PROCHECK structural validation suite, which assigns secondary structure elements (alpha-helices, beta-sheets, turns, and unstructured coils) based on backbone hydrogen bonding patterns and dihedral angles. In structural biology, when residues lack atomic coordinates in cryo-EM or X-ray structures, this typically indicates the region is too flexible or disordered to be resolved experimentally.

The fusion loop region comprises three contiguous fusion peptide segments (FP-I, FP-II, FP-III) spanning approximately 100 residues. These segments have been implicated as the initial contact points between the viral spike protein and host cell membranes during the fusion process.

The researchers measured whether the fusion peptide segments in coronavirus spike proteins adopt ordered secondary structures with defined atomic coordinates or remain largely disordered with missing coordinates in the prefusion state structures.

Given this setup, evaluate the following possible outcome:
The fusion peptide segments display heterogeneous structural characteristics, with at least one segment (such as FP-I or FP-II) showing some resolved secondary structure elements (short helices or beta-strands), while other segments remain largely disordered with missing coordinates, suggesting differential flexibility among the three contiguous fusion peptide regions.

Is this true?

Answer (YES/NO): NO